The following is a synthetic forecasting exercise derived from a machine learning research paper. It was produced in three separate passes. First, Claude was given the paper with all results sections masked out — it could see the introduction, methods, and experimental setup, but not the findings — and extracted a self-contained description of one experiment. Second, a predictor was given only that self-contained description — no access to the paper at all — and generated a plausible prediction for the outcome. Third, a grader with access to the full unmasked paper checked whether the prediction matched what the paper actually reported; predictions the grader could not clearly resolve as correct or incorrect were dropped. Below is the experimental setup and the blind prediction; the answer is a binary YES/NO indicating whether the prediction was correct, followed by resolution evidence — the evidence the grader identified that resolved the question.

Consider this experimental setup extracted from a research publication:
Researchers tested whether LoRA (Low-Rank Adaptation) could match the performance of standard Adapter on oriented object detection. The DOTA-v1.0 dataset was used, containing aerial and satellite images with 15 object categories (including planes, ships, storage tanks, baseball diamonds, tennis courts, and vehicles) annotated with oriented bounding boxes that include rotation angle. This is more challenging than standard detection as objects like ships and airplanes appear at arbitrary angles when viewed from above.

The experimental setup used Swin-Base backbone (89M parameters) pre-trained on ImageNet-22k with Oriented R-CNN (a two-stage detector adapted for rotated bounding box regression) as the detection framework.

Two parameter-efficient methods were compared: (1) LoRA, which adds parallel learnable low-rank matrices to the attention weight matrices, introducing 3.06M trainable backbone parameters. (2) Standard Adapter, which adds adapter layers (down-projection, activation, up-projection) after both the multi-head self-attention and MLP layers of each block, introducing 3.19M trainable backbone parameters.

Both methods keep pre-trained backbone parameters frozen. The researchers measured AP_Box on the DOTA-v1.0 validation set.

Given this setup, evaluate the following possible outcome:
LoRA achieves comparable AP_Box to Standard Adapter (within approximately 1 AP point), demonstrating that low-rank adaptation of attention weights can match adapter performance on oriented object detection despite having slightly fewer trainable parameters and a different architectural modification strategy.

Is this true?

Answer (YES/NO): NO